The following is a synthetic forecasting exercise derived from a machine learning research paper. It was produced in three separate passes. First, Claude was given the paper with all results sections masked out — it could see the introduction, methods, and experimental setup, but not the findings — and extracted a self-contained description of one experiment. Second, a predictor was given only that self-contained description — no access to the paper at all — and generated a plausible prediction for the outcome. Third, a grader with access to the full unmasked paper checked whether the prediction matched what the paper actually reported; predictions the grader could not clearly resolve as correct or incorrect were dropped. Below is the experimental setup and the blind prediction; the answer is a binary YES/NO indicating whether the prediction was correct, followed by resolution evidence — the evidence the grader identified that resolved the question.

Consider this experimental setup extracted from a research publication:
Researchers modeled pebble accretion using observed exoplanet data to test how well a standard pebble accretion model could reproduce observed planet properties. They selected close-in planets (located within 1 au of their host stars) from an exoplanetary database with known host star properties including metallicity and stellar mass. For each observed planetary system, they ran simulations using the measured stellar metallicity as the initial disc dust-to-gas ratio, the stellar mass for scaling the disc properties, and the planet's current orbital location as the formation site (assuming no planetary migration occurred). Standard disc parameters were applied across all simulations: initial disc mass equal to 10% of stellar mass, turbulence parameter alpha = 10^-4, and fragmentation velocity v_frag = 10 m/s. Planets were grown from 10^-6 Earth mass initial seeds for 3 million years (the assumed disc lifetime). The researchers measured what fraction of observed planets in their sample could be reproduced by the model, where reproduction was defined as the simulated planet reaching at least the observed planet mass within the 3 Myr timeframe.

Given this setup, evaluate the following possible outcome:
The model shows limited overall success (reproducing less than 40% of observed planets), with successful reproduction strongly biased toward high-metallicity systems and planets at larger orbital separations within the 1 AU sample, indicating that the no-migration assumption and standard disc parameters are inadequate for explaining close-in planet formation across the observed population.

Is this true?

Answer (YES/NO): NO